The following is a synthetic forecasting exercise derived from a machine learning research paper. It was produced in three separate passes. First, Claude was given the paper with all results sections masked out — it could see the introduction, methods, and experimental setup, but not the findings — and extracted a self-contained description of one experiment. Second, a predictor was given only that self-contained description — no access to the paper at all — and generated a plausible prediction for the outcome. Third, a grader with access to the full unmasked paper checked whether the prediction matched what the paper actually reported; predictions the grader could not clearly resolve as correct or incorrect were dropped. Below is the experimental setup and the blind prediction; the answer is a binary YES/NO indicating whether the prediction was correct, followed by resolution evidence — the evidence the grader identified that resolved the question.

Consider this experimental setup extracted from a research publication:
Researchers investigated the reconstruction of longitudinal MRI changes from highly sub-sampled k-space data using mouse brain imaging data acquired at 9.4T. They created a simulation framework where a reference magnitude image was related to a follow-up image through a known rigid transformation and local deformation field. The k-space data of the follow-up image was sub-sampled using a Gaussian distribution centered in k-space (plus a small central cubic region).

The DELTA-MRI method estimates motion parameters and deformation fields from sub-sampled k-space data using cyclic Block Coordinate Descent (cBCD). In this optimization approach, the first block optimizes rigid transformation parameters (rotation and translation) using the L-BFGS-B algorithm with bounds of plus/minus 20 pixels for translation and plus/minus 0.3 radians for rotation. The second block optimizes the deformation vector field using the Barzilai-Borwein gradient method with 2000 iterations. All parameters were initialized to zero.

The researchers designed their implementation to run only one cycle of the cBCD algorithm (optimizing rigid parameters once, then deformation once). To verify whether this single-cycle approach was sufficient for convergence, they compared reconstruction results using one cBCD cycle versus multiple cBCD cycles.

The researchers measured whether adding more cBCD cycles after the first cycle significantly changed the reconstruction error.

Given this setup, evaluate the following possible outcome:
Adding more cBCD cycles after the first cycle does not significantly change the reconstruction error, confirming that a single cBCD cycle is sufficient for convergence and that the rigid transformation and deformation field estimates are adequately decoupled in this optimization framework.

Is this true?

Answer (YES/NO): YES